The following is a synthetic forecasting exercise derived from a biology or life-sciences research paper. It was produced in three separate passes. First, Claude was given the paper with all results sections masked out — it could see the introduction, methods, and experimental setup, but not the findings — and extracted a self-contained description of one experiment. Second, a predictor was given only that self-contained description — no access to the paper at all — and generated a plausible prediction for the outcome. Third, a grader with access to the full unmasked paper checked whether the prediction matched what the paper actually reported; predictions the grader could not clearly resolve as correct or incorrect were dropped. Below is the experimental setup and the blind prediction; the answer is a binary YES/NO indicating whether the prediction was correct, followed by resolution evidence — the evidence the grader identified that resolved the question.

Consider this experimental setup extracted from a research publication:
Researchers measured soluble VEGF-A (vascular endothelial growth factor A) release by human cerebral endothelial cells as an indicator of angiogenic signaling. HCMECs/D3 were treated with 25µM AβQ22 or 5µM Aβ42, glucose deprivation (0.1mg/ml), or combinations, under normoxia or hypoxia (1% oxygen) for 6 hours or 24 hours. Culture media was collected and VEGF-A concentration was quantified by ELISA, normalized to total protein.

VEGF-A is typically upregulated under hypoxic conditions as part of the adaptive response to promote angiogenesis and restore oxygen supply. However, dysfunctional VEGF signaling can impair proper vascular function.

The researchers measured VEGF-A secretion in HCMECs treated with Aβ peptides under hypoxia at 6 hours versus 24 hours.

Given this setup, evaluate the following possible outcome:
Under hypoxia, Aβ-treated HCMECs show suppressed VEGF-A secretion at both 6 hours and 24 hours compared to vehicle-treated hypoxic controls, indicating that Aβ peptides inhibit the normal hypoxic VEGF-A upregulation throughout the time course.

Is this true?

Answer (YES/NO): NO